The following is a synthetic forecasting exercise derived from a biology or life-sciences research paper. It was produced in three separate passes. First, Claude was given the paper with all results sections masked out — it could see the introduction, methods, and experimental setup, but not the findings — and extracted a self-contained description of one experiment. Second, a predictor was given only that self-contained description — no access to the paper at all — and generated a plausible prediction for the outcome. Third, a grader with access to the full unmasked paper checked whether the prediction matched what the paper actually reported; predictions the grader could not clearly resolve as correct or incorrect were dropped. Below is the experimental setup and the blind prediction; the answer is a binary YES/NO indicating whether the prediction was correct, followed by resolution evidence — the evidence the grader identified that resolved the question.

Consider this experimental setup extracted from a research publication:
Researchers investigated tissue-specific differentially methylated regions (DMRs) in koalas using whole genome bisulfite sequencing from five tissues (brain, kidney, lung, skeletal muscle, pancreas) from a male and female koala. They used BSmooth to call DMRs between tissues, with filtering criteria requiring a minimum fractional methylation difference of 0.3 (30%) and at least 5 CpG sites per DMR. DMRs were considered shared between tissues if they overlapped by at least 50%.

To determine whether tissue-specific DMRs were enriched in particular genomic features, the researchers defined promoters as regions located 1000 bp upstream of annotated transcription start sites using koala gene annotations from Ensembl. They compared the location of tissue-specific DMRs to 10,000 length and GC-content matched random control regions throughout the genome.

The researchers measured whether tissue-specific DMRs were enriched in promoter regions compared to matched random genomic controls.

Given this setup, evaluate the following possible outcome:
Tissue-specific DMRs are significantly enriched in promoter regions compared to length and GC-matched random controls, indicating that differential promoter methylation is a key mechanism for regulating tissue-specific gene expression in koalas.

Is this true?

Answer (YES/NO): NO